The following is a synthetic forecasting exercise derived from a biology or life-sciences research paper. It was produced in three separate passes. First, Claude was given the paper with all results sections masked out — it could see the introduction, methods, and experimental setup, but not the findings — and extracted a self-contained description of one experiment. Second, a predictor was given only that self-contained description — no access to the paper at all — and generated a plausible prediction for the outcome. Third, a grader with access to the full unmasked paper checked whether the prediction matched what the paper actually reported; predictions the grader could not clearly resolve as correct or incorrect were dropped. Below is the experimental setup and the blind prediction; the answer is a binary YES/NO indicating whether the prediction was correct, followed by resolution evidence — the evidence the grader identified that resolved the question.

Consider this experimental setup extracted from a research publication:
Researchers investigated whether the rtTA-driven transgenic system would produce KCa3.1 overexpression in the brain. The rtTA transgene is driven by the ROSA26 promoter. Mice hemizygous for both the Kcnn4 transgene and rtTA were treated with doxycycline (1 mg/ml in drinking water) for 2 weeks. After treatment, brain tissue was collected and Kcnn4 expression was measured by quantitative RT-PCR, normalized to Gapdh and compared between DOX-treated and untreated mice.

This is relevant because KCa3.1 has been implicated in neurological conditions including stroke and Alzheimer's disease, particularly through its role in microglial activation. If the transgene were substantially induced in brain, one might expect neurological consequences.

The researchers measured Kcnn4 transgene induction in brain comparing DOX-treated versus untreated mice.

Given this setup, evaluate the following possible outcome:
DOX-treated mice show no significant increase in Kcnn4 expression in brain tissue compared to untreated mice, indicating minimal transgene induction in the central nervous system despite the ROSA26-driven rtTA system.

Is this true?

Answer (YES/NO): YES